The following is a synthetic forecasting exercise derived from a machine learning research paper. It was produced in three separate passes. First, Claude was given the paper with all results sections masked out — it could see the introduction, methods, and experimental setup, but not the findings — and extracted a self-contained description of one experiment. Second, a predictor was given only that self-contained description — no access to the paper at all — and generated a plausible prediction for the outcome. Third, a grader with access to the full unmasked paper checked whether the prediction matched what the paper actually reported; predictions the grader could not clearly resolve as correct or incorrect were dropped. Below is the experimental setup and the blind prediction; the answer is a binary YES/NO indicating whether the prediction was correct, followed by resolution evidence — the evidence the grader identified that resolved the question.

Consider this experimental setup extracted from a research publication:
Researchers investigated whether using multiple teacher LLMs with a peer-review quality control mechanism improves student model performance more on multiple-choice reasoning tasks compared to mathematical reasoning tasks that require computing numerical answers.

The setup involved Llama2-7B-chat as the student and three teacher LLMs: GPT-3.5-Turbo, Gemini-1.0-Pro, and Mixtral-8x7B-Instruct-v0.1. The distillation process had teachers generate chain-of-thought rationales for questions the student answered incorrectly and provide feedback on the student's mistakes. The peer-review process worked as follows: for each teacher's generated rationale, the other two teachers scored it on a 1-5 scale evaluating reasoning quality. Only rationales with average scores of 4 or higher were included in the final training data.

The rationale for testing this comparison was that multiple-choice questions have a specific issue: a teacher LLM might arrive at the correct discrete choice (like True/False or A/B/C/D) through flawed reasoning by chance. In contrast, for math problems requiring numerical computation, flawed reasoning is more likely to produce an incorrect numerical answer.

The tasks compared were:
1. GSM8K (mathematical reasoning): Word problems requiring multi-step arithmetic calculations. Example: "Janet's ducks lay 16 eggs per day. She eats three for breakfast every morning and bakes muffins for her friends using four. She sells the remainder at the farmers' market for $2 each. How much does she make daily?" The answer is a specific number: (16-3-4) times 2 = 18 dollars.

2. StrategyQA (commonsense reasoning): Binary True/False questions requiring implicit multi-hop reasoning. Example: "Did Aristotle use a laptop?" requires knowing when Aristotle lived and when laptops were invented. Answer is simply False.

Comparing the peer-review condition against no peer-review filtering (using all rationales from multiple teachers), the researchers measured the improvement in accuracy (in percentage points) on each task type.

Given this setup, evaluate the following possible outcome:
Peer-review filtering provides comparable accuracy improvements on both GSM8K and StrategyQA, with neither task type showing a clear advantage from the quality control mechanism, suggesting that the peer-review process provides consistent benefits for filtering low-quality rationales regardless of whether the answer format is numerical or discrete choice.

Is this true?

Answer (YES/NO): NO